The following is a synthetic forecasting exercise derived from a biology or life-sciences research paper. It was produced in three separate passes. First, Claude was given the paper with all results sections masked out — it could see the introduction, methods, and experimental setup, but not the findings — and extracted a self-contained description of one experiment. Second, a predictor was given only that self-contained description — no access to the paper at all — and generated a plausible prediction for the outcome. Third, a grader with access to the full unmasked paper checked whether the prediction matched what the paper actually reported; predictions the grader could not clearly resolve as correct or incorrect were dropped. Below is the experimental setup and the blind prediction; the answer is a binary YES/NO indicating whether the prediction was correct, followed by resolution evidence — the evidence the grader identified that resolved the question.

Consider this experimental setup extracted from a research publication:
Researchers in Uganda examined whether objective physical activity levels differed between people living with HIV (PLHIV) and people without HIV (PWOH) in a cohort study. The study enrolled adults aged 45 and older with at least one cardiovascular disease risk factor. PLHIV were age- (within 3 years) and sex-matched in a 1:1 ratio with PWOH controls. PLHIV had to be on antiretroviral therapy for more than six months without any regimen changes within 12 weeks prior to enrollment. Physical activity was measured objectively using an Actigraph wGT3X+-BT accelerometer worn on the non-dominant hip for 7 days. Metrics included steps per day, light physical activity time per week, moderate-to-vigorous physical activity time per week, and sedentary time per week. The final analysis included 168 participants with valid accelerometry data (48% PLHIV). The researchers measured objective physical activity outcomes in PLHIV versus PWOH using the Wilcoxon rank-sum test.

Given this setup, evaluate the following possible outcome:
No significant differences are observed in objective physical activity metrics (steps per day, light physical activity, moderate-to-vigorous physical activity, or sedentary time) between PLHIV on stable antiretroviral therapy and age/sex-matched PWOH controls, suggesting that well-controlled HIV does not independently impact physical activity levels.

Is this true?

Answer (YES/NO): YES